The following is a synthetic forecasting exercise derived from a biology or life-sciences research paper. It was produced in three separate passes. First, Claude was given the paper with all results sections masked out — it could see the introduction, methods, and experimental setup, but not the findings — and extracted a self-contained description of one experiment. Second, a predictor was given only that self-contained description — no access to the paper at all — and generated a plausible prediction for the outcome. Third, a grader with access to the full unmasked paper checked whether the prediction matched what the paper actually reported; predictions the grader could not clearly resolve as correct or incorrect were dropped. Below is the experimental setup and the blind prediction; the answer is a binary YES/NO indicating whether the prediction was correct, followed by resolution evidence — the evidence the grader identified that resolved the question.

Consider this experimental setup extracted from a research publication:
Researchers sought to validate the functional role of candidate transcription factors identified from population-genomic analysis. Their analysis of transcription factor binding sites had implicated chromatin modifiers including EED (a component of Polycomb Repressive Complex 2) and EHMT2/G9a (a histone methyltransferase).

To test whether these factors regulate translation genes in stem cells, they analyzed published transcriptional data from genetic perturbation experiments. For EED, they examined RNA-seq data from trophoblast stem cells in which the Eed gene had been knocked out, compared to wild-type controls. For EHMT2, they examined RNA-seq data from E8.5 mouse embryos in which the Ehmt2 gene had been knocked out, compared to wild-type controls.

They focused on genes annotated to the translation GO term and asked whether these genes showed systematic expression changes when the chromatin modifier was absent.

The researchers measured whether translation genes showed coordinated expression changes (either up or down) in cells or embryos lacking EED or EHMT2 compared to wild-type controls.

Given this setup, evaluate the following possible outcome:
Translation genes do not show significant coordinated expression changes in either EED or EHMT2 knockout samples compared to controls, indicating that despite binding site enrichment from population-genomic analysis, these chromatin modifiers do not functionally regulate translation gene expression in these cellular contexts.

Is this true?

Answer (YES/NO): NO